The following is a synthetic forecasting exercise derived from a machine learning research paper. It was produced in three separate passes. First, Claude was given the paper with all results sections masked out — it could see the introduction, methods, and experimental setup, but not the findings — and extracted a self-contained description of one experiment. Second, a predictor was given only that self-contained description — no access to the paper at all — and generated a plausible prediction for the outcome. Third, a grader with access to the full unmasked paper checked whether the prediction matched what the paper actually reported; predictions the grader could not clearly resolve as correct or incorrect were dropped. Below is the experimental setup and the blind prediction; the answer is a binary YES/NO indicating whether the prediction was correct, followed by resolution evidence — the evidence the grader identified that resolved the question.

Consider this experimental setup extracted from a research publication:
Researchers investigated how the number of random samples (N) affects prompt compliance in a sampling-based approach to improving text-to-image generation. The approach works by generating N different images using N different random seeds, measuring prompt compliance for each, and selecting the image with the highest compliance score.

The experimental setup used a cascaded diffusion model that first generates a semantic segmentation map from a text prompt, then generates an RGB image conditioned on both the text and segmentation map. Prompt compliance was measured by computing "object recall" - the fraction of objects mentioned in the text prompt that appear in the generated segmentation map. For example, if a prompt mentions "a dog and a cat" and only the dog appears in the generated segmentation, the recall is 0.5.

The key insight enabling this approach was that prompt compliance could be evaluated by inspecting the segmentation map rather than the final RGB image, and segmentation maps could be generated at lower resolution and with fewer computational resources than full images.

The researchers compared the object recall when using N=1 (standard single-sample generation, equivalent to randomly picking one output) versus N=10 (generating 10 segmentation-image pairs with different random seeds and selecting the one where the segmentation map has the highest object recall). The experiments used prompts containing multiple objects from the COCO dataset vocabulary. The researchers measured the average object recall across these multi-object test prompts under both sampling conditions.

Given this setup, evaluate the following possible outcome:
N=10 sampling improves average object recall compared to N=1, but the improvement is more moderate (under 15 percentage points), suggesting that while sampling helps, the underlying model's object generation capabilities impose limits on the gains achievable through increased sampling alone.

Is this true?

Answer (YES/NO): YES